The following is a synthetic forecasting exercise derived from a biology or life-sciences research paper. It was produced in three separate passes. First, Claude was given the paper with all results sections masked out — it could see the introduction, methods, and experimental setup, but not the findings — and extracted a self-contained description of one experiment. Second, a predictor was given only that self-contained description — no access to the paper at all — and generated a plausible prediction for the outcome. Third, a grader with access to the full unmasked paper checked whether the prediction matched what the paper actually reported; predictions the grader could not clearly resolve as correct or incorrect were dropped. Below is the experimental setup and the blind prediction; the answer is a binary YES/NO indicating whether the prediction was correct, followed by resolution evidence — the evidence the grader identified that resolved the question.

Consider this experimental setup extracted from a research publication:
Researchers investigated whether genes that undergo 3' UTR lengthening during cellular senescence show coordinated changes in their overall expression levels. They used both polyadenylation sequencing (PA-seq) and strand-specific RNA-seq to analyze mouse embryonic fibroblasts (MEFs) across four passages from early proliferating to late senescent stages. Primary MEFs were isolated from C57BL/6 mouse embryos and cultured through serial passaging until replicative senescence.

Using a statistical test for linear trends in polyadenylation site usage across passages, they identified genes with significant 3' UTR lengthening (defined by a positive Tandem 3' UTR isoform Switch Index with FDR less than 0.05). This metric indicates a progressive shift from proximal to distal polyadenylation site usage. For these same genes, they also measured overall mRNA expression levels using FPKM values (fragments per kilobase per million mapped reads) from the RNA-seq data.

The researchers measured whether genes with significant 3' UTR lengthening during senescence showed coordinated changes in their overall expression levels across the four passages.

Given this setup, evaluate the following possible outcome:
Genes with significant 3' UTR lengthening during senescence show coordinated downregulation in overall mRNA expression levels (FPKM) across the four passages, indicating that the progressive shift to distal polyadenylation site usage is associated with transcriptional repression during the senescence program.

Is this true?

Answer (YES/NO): NO